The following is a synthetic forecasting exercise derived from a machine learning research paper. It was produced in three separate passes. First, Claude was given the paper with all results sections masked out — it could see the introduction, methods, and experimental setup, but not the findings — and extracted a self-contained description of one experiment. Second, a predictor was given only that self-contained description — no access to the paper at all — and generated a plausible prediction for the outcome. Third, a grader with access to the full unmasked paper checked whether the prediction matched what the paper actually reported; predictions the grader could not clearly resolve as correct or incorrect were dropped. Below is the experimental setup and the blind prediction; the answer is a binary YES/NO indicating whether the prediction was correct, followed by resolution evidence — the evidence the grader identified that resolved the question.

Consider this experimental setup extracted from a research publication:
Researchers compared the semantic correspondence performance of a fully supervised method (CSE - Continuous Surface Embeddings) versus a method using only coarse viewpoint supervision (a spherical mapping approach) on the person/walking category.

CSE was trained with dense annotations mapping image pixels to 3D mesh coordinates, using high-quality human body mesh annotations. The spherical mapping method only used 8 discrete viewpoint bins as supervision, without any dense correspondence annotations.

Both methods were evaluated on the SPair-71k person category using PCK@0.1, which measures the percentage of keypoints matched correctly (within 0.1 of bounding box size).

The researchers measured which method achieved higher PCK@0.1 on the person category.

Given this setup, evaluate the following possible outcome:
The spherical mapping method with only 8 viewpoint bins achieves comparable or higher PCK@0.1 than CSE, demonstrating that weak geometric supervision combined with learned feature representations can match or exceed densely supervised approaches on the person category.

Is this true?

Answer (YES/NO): NO